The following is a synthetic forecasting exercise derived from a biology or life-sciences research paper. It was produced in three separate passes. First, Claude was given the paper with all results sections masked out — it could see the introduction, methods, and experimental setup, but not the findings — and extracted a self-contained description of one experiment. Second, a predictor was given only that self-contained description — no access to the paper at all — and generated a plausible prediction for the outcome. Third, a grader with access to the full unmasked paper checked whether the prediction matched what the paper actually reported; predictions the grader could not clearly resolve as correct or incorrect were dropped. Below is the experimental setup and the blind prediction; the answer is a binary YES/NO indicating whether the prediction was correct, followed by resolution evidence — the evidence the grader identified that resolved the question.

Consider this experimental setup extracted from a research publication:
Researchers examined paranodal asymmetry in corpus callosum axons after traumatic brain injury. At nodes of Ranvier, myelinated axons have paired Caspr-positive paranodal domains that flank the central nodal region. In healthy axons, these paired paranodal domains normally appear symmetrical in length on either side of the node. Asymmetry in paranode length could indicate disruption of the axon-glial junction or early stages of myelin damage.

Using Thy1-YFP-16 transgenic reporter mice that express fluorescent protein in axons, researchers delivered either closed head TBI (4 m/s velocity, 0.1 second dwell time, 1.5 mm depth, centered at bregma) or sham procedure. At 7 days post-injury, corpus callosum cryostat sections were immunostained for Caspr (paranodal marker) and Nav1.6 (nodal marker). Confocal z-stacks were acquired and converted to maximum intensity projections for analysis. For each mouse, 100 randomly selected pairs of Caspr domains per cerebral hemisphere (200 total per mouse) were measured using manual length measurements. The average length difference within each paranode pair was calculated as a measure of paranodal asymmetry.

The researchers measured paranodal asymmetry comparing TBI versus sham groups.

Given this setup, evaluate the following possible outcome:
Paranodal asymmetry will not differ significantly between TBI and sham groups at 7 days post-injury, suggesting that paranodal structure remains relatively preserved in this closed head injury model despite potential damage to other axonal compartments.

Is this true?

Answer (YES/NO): NO